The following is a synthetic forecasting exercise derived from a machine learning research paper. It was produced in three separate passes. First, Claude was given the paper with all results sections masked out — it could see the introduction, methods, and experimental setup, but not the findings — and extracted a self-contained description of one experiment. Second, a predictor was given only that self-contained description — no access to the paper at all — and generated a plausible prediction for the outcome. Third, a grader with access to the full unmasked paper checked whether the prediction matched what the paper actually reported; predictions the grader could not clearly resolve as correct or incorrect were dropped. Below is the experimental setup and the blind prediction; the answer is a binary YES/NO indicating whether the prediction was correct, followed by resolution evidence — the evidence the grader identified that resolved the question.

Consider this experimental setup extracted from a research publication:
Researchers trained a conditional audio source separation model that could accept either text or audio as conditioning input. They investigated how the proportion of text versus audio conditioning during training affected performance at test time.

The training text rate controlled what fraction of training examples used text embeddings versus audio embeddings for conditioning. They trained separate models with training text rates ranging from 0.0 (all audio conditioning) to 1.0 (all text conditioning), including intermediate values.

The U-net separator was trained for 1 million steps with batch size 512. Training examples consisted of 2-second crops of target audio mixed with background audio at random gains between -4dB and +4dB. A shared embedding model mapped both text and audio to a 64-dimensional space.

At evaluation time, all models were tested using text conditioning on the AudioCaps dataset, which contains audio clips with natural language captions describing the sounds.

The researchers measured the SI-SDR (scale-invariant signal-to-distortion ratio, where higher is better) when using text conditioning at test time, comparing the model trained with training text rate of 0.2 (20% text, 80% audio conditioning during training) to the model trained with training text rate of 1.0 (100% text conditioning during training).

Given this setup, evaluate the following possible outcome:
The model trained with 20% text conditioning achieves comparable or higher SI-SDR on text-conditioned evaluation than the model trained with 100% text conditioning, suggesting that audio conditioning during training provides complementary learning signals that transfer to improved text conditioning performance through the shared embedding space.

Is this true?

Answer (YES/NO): YES